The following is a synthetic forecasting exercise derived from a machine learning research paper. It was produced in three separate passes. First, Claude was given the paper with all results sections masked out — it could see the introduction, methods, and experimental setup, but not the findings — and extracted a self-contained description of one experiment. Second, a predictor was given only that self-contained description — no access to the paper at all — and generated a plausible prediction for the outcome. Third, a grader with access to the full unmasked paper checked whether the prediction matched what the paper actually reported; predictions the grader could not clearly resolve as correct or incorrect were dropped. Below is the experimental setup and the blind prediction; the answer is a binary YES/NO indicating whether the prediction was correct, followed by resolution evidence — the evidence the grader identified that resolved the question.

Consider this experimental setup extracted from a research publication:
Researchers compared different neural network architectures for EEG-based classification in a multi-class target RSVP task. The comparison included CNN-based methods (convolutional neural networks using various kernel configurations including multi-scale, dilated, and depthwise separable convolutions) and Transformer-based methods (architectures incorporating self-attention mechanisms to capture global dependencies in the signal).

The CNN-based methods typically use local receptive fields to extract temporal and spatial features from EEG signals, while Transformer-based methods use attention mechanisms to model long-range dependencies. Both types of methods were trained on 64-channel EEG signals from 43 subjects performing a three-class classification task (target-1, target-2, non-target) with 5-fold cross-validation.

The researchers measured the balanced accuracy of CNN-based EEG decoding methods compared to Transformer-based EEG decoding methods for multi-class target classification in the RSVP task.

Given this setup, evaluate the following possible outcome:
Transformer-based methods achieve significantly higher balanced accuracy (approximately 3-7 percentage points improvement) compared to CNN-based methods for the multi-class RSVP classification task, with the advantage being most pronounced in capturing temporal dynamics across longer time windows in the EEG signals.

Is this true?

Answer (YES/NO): NO